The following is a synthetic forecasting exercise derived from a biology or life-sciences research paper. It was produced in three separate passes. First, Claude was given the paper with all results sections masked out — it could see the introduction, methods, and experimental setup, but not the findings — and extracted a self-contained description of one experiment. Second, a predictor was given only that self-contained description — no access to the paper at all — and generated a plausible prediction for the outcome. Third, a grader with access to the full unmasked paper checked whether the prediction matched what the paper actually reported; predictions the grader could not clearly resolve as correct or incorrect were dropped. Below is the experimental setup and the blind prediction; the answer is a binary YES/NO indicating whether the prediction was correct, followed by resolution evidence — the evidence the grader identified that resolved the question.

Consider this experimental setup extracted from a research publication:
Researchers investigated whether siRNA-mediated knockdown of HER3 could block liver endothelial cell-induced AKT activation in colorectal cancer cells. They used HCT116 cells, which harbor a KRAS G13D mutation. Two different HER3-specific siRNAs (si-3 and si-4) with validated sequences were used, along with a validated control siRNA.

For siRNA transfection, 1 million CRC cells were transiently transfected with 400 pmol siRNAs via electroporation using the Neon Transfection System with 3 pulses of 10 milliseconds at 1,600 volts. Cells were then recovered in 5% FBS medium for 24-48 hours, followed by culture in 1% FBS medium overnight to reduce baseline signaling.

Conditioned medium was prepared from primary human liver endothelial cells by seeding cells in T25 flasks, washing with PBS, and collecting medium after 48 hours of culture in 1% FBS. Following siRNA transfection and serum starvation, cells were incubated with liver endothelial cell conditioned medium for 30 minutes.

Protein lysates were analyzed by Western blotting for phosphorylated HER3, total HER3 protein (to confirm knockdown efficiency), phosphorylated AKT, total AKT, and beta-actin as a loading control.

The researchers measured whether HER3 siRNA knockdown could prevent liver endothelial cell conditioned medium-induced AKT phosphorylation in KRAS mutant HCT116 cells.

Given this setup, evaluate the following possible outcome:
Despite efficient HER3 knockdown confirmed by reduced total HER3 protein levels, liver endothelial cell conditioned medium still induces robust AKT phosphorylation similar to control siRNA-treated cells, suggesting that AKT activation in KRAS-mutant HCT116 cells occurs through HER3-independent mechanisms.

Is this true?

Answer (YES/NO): NO